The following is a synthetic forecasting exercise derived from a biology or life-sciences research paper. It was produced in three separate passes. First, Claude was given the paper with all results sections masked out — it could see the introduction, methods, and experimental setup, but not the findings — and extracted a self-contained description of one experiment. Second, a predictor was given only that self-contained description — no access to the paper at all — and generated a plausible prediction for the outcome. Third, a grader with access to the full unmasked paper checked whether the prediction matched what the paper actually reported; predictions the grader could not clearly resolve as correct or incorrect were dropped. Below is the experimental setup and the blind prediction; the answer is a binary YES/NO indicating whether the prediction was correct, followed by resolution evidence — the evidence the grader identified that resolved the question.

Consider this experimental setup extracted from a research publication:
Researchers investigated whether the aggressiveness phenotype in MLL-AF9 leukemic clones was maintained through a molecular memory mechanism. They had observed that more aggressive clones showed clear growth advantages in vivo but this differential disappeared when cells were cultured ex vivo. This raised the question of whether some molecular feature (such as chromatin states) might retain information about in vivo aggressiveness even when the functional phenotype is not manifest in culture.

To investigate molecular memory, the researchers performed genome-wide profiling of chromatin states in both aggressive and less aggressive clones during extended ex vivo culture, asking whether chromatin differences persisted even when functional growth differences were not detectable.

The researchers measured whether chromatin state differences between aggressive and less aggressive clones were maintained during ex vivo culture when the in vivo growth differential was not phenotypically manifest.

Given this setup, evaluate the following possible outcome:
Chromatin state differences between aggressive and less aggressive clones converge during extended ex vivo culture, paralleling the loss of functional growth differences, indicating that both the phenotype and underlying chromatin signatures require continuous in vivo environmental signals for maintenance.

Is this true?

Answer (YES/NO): NO